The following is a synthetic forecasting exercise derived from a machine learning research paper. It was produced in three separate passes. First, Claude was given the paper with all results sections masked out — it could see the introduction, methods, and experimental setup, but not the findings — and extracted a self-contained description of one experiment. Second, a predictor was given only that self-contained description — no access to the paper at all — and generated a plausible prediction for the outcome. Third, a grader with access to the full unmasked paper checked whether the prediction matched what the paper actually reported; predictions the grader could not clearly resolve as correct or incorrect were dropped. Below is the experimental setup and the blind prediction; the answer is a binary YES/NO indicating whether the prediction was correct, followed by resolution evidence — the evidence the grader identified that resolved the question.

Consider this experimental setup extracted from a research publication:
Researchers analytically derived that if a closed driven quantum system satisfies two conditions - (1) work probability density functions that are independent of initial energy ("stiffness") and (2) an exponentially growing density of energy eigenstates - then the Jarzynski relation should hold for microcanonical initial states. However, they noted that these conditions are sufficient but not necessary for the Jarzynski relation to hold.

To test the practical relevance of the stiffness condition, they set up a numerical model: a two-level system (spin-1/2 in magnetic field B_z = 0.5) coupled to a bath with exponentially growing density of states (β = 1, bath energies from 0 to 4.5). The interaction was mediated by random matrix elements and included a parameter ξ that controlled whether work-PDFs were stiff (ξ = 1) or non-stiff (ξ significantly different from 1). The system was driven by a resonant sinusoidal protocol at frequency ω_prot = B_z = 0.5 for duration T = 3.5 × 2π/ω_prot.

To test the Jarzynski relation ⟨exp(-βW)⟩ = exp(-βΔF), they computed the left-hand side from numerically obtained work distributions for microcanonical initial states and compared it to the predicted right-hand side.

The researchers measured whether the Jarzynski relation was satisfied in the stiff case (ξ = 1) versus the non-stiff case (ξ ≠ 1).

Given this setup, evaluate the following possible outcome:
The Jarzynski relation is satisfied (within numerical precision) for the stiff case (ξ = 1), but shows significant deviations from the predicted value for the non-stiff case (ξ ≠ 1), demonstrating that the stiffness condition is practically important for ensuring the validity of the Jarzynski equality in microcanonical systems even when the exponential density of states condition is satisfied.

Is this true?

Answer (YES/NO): YES